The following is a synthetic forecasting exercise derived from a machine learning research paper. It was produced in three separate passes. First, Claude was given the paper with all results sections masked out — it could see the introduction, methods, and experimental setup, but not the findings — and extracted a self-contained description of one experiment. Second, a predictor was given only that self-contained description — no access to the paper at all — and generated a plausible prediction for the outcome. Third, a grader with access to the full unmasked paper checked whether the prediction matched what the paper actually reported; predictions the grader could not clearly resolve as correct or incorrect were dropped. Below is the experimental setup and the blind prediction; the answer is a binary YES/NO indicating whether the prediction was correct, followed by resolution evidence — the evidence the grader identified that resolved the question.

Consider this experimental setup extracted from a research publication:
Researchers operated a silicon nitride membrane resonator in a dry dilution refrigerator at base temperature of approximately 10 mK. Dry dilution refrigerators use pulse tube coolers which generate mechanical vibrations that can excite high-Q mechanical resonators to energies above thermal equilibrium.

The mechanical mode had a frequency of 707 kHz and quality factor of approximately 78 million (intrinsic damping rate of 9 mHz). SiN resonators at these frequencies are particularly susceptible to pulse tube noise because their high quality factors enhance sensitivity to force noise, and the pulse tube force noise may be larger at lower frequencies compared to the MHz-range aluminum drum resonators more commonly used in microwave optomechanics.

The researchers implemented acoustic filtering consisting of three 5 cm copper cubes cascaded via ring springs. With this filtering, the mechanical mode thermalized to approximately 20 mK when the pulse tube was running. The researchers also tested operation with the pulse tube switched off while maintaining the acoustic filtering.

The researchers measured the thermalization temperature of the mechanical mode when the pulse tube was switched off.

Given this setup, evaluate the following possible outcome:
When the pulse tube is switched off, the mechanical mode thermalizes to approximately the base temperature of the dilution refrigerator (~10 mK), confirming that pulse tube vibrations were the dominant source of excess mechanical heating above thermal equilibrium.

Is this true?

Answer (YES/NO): YES